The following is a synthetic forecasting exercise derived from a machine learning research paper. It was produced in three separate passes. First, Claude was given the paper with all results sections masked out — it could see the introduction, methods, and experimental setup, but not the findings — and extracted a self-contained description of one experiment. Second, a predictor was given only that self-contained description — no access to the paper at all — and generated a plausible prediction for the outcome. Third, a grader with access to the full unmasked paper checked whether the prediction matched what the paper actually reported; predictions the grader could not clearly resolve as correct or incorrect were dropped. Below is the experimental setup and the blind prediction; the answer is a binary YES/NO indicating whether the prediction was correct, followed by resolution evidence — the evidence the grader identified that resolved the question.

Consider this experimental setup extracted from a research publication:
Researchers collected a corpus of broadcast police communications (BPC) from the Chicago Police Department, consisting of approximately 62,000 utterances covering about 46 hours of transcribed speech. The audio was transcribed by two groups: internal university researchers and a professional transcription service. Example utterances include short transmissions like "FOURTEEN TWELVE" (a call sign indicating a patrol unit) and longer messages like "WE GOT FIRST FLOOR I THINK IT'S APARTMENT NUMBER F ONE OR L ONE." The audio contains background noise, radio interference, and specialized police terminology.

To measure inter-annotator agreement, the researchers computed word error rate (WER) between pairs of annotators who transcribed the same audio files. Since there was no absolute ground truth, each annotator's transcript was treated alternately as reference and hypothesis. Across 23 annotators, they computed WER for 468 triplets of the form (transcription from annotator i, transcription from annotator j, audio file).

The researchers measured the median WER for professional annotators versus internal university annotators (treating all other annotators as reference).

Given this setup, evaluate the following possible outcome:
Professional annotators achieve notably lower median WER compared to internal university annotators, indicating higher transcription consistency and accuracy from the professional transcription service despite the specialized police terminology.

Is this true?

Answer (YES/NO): YES